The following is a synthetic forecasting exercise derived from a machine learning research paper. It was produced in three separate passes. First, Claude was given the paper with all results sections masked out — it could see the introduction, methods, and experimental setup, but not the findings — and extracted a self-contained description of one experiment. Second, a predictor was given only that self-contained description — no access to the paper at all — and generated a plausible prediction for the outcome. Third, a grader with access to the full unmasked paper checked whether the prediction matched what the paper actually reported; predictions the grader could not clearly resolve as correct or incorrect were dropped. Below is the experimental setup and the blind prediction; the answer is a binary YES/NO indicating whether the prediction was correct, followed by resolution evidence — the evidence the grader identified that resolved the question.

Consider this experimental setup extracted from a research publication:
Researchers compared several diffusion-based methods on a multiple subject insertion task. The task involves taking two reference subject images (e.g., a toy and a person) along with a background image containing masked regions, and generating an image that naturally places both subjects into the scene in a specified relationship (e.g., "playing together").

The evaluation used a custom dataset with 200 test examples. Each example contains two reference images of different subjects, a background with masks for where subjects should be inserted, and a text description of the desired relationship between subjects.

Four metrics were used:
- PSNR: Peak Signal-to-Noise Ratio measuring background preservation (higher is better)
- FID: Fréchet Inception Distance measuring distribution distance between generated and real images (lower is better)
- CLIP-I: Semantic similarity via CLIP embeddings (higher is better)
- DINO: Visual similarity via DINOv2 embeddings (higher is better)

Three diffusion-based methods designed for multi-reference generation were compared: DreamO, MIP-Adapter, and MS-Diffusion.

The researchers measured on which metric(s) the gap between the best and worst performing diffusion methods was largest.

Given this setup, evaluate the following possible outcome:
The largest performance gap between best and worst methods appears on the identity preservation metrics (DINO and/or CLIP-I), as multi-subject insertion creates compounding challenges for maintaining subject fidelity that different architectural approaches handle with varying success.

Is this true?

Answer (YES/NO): YES